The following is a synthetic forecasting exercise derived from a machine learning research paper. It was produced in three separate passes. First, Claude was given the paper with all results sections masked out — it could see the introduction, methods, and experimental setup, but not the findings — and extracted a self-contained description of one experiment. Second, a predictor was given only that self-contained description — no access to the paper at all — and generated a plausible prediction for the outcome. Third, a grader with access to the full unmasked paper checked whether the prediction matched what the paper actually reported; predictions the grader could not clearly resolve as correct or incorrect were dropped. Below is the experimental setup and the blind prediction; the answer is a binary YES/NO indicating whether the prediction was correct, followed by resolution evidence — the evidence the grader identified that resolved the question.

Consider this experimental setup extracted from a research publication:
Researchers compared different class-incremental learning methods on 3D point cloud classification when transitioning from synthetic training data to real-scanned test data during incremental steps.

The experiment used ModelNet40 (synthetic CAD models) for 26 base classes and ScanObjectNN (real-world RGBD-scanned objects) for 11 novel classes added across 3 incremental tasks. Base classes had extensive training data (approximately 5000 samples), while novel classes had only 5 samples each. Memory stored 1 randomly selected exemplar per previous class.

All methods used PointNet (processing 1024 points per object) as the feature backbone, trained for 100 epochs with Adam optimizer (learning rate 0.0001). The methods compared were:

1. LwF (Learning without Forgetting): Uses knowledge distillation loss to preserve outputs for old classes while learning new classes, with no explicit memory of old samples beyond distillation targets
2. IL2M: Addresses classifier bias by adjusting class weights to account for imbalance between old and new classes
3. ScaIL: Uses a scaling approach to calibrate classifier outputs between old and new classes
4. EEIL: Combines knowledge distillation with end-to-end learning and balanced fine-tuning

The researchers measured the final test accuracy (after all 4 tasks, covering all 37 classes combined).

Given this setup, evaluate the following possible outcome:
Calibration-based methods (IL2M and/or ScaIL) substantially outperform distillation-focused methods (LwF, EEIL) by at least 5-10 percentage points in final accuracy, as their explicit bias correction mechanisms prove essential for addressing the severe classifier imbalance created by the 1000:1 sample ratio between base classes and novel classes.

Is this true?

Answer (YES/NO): NO